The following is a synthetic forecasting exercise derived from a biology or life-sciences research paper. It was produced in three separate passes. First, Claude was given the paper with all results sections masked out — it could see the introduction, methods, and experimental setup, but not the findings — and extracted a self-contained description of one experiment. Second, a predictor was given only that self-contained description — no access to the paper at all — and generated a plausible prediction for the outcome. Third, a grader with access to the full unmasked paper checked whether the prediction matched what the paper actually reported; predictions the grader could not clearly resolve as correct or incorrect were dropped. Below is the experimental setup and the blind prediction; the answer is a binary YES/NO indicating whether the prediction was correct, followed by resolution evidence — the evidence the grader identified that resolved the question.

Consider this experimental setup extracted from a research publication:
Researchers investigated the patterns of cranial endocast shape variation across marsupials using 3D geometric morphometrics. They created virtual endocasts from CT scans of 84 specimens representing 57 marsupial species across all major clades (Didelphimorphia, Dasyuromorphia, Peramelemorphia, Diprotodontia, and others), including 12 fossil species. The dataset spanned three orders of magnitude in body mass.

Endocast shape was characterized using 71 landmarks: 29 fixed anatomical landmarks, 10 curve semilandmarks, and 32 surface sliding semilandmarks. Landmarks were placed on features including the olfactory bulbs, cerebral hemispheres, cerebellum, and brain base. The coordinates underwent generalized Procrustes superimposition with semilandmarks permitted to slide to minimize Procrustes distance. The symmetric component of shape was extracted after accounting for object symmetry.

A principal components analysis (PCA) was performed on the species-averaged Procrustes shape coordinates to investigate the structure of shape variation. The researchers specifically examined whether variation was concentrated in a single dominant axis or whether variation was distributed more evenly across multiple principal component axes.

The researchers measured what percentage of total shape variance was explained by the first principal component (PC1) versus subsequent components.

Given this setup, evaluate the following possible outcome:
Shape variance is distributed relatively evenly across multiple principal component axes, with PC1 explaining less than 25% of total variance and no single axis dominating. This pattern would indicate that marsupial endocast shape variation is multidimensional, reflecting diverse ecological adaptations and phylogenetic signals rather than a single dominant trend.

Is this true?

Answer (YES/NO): NO